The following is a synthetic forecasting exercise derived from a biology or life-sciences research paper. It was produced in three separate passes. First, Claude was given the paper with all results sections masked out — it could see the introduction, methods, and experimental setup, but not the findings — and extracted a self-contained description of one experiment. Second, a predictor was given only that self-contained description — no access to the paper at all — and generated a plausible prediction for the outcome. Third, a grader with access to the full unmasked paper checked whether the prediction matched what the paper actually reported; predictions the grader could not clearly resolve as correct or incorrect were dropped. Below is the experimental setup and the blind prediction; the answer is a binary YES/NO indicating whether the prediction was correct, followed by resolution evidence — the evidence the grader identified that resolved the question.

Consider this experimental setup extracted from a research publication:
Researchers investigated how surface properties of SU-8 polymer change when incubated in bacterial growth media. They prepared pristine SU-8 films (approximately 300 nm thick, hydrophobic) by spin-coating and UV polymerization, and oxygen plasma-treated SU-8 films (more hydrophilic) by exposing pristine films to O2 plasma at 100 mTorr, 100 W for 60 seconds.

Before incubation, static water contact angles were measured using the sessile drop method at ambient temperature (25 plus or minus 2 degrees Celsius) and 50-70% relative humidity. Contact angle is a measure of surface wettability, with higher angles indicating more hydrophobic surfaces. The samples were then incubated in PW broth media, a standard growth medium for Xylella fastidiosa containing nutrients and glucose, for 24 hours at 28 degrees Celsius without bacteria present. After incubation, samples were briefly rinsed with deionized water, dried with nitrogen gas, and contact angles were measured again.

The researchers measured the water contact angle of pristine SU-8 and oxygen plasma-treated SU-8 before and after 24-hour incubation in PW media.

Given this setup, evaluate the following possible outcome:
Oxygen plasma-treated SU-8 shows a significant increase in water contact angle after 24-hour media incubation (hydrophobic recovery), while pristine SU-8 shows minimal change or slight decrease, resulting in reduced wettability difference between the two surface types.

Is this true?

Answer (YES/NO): NO